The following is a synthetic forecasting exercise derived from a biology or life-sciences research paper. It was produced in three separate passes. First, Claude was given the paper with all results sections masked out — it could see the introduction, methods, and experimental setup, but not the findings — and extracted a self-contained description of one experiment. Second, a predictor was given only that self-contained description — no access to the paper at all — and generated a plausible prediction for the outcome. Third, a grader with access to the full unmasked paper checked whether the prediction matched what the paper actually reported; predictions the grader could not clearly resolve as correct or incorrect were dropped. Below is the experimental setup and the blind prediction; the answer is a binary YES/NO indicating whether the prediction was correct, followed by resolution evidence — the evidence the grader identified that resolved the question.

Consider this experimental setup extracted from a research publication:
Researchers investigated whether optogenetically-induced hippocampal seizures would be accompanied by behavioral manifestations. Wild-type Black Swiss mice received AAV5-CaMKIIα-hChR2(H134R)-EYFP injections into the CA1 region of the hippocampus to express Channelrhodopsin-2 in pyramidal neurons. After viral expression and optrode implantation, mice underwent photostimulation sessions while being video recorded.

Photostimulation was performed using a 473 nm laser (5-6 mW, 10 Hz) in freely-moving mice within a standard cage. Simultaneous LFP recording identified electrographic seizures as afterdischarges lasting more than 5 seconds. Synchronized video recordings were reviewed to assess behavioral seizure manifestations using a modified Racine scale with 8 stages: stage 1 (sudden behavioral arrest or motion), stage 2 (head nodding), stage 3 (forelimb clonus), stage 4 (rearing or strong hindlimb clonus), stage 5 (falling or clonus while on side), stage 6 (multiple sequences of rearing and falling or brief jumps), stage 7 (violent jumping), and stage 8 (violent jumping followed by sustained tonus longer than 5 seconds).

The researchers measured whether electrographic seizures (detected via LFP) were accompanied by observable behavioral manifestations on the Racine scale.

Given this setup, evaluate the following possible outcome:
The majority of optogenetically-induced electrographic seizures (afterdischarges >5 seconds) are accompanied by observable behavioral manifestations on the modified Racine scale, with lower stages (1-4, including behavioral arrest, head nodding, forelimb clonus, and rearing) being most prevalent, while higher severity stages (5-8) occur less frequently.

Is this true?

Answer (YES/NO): YES